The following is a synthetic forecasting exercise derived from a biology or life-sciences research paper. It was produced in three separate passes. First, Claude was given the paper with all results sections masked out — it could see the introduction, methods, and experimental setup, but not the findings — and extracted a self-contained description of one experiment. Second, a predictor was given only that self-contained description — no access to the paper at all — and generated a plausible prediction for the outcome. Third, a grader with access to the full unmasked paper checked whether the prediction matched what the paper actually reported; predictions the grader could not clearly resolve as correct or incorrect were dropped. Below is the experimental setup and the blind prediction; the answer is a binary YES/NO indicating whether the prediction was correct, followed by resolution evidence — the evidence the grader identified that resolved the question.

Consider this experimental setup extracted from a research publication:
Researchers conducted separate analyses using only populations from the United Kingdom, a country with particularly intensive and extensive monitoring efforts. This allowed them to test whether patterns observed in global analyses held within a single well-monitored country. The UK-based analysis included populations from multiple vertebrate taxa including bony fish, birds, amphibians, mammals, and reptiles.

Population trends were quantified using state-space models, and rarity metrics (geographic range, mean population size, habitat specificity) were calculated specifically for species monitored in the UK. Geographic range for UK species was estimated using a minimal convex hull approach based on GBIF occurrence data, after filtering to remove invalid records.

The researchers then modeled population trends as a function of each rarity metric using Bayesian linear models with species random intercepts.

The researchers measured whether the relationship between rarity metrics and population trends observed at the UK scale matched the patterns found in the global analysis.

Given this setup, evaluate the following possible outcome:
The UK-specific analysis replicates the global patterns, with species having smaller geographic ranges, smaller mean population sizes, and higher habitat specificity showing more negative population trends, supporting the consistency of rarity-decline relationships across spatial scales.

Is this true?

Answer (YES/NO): NO